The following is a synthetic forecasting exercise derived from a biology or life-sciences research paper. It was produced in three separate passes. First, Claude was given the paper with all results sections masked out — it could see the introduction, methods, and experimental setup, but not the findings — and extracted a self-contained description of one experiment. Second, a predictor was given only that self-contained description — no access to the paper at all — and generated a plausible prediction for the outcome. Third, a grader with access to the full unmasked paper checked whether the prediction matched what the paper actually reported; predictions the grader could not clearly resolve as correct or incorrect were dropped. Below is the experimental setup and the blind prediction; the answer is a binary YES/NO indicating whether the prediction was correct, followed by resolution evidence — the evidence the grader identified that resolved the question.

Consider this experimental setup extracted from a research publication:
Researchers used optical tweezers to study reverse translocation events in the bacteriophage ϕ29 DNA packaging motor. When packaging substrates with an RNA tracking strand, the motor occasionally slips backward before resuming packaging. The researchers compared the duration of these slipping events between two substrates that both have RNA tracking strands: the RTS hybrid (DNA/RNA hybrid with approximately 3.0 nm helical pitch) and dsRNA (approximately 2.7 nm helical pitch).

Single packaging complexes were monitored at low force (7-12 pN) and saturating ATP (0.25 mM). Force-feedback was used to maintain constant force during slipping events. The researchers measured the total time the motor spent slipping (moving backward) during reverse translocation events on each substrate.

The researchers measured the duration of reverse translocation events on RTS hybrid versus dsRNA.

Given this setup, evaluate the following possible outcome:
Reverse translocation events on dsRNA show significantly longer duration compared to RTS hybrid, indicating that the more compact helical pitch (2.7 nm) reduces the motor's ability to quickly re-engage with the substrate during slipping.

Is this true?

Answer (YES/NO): YES